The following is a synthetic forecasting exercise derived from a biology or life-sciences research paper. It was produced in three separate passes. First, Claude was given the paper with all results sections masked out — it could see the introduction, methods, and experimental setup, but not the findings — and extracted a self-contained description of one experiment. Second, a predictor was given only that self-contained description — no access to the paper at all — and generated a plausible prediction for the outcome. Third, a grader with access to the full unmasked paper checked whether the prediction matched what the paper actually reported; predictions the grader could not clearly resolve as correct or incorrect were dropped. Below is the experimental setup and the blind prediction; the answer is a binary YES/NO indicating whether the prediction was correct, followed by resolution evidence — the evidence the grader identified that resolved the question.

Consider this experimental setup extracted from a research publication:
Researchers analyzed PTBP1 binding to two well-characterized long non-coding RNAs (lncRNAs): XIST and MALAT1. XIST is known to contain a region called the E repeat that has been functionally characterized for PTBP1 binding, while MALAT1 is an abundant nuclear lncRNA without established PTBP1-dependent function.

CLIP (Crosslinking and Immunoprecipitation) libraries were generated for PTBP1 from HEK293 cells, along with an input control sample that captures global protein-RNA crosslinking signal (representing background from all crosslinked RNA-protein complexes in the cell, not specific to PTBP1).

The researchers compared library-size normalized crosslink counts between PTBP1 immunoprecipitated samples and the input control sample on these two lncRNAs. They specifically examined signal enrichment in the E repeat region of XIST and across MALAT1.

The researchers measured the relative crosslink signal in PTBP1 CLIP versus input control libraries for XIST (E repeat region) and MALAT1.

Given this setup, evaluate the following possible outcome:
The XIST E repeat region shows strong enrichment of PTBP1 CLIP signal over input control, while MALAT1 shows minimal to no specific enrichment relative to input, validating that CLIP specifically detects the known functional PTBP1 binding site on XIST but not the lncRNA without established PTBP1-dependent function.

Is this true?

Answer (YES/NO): YES